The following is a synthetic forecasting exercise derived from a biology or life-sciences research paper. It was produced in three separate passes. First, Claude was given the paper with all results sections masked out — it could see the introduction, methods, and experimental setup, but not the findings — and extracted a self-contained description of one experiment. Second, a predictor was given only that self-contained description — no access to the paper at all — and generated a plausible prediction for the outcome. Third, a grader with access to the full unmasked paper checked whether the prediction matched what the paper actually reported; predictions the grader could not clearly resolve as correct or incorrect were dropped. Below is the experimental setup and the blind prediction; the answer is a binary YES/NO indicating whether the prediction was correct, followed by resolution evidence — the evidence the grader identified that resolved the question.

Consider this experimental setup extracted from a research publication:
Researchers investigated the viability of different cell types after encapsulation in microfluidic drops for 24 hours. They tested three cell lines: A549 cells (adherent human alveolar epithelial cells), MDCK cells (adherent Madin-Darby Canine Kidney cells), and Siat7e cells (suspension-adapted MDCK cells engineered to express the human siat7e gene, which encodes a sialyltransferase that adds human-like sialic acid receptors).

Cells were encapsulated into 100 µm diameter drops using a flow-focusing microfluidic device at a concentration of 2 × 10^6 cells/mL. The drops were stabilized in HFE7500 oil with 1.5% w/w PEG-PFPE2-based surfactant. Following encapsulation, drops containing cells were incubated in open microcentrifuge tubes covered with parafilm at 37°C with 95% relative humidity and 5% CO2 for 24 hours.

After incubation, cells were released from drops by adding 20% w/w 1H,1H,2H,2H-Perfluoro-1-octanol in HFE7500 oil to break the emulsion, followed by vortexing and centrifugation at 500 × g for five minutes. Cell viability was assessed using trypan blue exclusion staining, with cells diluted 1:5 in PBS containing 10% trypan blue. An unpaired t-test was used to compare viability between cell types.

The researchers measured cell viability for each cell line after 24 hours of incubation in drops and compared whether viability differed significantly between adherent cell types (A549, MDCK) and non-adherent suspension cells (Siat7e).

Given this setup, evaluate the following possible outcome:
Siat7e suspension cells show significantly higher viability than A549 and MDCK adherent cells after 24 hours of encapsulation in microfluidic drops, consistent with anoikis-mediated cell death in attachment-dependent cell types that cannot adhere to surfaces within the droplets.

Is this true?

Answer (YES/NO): NO